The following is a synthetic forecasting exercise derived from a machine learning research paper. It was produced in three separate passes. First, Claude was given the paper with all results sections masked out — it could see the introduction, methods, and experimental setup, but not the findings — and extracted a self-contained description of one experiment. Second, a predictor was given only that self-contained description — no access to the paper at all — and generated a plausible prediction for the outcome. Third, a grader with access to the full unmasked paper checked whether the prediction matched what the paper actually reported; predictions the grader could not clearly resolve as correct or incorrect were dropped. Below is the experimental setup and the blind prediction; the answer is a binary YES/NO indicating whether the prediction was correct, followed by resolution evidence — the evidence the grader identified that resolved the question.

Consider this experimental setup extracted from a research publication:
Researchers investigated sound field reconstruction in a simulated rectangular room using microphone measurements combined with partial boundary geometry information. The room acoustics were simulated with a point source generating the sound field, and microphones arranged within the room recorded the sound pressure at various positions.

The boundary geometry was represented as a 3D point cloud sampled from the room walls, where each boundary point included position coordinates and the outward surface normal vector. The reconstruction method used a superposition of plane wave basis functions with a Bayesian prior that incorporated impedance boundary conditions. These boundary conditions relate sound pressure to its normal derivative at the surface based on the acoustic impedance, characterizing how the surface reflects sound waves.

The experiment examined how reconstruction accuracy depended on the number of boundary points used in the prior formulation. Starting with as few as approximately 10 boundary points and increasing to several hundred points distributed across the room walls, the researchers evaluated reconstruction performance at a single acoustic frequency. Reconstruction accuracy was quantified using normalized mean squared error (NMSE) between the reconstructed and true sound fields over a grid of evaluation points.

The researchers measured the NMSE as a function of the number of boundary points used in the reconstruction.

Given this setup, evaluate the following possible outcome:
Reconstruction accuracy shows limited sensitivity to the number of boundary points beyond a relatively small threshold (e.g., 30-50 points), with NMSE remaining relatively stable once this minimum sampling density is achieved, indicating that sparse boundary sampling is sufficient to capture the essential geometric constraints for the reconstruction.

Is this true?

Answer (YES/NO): NO